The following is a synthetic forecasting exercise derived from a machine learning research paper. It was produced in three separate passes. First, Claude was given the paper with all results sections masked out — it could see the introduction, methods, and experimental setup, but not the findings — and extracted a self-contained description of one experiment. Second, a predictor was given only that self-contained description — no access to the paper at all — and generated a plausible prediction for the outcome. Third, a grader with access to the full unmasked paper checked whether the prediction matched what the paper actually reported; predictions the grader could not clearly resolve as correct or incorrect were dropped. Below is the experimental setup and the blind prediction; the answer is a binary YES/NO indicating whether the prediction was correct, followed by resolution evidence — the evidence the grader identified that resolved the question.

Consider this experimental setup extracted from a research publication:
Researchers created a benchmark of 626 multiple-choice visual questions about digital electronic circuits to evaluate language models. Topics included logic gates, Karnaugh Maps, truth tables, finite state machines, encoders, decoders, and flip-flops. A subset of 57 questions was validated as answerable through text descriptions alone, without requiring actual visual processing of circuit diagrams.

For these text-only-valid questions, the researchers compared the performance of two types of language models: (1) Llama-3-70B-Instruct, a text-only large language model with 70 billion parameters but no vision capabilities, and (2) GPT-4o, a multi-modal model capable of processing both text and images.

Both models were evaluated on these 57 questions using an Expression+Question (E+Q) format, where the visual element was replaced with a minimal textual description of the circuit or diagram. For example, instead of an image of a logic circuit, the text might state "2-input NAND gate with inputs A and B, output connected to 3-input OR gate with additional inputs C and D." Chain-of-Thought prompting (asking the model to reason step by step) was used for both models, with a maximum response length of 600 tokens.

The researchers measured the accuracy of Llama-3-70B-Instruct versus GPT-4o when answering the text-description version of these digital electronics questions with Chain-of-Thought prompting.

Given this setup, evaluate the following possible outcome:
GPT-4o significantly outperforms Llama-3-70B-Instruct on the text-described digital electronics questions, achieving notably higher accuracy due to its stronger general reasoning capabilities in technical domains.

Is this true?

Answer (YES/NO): NO